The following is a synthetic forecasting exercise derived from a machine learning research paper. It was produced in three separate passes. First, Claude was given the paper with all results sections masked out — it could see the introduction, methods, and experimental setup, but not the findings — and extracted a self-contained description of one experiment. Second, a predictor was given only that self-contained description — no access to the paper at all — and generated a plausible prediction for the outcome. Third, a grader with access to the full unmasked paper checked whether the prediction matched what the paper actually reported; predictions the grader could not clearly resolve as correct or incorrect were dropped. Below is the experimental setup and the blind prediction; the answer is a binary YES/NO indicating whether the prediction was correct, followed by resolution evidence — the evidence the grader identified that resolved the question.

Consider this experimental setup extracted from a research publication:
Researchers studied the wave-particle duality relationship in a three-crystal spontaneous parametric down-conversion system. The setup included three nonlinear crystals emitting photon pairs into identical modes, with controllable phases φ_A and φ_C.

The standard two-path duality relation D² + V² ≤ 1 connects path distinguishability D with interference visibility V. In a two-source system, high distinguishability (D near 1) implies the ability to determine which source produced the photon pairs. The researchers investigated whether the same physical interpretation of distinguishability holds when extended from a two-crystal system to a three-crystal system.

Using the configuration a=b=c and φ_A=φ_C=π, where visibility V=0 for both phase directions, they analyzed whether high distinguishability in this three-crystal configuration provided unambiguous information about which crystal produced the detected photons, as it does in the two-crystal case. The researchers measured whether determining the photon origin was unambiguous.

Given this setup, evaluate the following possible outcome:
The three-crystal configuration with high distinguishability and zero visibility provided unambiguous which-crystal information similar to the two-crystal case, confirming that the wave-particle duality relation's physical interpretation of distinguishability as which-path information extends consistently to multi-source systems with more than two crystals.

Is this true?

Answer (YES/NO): NO